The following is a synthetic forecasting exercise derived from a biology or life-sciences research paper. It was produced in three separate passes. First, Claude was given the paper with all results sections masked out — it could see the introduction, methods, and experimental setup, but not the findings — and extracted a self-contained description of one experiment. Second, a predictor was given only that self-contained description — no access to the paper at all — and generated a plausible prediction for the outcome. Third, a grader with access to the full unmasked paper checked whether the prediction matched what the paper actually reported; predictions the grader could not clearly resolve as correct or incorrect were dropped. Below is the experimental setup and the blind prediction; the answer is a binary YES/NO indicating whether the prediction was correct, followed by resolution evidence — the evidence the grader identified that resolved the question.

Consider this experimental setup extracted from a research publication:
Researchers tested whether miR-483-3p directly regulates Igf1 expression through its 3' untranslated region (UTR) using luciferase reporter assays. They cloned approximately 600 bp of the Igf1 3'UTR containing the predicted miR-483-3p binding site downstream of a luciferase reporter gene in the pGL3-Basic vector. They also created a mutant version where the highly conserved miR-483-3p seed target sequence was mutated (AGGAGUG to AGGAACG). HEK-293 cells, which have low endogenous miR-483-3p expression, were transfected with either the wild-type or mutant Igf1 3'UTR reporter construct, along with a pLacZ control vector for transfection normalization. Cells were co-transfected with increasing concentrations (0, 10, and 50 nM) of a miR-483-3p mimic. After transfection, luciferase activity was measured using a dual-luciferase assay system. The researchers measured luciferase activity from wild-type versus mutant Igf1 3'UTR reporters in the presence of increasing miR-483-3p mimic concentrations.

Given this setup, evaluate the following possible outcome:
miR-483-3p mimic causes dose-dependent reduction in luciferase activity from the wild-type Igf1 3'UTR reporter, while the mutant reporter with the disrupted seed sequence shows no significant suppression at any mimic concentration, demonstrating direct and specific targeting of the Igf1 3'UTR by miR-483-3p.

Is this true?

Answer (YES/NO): YES